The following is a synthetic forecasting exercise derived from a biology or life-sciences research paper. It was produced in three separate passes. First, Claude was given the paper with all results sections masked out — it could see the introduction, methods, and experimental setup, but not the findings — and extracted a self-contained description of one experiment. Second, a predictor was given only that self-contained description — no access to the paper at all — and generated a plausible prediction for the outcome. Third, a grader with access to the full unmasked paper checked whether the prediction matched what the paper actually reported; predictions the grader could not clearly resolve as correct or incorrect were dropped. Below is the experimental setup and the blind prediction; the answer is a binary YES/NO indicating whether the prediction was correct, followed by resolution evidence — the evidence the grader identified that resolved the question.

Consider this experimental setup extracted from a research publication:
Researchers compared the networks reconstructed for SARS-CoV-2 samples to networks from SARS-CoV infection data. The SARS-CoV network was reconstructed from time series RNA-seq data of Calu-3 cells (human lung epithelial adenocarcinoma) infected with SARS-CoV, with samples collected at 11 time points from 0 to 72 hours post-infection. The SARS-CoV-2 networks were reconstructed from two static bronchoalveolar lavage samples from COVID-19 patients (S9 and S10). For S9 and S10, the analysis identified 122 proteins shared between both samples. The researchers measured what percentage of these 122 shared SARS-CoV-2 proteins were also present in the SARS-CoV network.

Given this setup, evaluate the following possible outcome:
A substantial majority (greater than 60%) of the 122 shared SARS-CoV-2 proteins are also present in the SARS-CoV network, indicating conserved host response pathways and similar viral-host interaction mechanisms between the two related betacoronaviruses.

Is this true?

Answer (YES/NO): YES